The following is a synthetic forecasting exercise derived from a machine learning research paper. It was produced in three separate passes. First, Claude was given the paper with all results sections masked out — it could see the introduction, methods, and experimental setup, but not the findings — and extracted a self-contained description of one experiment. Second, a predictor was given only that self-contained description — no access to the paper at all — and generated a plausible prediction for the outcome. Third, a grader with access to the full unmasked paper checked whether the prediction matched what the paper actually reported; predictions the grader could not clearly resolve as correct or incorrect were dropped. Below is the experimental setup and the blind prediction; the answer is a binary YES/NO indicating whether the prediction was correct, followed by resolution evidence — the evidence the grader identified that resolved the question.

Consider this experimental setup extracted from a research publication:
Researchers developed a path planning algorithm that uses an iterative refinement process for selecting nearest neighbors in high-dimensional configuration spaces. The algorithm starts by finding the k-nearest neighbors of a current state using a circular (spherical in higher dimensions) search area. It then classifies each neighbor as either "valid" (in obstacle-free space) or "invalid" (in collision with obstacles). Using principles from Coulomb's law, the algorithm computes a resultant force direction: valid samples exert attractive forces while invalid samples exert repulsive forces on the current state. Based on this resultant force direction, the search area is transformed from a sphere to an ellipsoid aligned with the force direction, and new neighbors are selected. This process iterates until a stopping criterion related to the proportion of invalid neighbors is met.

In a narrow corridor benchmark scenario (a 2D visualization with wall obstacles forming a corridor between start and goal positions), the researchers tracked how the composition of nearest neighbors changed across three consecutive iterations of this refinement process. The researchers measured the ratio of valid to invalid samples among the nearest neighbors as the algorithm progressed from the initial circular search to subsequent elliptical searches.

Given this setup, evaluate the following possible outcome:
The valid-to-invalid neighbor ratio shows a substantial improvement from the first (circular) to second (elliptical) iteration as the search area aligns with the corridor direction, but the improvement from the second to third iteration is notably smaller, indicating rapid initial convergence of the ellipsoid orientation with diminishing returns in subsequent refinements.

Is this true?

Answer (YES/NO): NO